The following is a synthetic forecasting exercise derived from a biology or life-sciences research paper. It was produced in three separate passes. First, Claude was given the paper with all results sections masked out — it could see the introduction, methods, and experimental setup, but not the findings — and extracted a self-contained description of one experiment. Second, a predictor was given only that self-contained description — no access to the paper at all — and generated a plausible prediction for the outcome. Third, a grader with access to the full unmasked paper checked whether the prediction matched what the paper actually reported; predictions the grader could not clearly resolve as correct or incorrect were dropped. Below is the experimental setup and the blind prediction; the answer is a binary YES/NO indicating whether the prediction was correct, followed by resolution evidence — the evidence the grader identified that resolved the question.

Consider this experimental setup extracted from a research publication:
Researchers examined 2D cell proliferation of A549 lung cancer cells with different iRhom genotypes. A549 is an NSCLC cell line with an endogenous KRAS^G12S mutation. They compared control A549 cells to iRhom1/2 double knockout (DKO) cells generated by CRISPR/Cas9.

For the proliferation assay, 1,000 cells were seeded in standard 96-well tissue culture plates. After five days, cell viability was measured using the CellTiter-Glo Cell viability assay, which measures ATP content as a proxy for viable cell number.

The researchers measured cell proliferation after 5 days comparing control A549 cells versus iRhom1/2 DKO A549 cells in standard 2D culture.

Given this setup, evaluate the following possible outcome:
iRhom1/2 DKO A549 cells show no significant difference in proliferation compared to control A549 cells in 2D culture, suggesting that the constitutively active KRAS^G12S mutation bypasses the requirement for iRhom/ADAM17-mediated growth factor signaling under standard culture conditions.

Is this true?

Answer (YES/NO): NO